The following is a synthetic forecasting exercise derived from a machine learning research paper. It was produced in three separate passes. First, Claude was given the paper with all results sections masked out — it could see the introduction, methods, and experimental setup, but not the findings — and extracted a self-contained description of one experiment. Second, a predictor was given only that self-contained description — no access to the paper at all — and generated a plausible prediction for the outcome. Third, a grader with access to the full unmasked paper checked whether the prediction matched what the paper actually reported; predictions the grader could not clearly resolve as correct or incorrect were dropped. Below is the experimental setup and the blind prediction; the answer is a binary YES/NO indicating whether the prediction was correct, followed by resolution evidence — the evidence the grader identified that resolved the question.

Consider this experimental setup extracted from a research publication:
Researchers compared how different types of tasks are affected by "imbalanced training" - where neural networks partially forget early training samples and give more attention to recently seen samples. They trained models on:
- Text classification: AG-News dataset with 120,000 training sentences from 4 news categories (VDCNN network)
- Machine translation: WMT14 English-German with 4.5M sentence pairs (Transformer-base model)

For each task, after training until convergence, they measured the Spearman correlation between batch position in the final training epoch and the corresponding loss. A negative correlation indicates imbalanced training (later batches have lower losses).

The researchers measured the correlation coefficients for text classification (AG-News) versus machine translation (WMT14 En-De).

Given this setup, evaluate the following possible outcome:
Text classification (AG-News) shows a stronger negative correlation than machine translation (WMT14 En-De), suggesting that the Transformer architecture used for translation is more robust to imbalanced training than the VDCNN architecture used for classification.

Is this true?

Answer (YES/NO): NO